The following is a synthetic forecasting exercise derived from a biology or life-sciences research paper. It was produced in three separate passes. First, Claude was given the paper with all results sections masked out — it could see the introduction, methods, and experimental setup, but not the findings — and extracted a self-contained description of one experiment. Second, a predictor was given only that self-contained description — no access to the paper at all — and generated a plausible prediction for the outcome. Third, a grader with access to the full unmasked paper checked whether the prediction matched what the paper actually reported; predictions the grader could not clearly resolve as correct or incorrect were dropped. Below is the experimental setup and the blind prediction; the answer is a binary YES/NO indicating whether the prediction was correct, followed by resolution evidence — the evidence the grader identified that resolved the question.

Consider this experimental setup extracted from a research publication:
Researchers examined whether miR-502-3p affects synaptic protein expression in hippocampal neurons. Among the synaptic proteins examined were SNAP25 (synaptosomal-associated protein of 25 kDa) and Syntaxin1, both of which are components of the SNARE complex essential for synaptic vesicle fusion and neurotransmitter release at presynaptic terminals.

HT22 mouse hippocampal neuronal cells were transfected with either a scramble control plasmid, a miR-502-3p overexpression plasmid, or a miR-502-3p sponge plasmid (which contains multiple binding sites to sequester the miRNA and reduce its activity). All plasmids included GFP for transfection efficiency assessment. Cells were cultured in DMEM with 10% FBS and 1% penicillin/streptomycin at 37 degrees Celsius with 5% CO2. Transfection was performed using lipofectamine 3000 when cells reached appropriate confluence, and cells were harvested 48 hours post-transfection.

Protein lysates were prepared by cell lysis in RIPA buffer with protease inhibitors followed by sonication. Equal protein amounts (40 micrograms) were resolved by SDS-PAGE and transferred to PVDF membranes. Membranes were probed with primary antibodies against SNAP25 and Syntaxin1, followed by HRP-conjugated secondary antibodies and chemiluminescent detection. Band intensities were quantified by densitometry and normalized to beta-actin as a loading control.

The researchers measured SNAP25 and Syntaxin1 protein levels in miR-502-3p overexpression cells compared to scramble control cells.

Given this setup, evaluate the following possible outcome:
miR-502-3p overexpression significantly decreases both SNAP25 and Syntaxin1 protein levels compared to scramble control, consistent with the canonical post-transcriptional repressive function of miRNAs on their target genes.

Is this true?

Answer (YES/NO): NO